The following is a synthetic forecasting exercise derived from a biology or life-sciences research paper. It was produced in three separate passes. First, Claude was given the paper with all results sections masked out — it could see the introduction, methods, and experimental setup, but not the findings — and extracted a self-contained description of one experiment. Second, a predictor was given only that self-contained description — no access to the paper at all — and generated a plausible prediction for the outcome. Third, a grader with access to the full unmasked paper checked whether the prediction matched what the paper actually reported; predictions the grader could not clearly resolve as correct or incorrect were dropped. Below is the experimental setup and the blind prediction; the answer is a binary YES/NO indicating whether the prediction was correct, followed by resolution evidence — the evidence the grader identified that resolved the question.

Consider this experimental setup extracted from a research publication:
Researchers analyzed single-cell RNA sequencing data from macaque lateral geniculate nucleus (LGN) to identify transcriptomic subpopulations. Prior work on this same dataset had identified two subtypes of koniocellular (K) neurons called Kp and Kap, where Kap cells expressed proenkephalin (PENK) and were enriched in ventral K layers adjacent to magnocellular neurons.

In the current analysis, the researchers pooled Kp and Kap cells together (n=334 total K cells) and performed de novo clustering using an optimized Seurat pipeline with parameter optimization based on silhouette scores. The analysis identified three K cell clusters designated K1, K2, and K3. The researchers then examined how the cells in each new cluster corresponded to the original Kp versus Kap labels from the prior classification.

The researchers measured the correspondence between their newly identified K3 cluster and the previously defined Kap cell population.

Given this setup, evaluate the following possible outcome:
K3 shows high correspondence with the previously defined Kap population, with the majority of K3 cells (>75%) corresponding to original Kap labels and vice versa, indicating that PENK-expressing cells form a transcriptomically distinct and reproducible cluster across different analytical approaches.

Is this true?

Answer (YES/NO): YES